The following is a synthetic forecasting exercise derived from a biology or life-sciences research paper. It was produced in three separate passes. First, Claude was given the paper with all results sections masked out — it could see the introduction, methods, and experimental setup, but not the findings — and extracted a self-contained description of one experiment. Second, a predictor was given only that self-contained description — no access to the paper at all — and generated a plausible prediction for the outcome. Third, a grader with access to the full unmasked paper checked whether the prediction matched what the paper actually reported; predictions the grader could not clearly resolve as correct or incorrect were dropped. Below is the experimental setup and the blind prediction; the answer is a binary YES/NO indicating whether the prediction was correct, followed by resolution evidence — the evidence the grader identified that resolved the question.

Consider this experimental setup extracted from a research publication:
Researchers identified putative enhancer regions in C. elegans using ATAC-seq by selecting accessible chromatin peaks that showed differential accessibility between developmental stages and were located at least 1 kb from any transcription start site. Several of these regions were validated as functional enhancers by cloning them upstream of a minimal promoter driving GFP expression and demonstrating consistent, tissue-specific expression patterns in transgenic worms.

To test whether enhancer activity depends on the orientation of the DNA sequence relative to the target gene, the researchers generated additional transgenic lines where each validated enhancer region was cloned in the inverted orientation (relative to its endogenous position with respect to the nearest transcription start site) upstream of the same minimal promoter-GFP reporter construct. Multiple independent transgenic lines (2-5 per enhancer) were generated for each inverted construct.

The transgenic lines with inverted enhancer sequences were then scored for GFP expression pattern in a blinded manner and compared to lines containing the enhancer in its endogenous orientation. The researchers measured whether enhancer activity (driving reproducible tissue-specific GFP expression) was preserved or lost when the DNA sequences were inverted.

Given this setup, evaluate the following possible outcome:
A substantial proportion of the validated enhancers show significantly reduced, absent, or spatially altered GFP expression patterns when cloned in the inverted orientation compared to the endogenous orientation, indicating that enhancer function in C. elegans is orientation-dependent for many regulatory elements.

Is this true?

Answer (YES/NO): NO